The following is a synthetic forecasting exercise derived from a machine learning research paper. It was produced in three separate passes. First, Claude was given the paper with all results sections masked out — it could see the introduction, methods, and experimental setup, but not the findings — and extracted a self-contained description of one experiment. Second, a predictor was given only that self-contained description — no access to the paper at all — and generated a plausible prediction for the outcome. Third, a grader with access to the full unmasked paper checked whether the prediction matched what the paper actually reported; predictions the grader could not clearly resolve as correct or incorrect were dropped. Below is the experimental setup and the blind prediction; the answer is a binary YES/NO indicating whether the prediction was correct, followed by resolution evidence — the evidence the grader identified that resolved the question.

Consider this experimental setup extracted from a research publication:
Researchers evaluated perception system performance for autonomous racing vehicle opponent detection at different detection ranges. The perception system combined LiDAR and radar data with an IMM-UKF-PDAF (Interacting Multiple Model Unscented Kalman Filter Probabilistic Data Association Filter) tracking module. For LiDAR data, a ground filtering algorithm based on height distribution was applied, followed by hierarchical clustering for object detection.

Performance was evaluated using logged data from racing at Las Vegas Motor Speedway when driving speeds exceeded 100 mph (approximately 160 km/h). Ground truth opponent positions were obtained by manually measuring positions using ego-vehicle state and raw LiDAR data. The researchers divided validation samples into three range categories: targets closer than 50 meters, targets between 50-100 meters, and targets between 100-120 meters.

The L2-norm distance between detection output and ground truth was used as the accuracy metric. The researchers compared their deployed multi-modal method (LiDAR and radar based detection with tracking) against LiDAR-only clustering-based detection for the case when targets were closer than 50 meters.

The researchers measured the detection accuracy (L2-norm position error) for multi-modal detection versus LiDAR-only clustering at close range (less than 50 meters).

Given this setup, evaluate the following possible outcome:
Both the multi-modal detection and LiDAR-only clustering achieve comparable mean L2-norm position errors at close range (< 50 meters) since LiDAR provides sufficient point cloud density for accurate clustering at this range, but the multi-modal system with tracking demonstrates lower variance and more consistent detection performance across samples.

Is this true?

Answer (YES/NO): NO